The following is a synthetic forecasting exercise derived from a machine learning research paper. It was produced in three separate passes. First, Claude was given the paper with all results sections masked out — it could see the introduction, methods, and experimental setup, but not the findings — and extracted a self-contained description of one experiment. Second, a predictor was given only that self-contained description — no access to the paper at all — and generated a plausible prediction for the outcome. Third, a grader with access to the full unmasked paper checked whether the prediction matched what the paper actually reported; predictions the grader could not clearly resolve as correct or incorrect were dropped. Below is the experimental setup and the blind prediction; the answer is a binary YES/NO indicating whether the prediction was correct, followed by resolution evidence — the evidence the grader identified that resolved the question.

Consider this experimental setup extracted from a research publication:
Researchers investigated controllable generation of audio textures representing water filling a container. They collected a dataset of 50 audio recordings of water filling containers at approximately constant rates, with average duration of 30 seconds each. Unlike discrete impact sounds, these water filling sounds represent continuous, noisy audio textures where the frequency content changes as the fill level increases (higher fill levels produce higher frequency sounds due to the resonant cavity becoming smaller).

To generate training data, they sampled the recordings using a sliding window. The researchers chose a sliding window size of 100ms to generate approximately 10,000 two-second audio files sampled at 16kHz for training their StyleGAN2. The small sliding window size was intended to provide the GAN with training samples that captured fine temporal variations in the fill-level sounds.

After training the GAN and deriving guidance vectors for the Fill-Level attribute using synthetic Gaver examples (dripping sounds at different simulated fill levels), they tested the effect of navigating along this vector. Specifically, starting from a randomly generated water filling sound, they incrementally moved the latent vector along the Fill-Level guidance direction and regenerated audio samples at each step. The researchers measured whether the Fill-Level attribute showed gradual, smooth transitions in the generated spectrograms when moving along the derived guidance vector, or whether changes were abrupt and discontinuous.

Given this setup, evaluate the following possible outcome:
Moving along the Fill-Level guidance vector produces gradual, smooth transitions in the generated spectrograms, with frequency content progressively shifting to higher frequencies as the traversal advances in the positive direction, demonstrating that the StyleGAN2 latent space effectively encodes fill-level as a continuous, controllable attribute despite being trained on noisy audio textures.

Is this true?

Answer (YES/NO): YES